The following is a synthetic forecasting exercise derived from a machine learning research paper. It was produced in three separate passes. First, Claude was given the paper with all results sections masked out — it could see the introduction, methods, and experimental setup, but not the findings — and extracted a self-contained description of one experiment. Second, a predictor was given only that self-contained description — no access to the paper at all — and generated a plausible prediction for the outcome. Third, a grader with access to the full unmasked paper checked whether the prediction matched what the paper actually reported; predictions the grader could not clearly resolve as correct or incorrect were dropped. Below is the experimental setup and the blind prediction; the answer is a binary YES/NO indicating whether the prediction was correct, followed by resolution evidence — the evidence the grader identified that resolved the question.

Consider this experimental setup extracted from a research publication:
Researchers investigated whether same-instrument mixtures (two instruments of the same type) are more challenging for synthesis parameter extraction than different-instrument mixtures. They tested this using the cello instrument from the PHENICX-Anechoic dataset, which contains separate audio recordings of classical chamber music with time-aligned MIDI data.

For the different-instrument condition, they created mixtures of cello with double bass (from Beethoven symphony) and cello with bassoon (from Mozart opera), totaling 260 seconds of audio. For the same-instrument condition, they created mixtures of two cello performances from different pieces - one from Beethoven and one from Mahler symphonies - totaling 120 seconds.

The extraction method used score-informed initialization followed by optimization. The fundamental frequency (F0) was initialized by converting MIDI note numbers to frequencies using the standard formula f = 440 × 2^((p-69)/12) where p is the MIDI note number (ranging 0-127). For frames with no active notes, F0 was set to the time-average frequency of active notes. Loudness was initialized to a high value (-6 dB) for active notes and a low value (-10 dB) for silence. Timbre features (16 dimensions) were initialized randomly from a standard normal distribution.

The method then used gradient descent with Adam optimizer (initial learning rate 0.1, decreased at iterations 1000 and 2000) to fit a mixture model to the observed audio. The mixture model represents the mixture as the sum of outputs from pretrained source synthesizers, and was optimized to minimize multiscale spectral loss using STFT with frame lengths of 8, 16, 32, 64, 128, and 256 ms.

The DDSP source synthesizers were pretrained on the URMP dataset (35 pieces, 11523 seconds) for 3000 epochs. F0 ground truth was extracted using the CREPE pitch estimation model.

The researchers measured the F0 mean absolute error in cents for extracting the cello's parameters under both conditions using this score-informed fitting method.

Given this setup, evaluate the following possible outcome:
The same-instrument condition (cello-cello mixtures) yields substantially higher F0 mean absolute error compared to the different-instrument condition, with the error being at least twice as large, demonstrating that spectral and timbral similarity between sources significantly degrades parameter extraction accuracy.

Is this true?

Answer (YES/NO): YES